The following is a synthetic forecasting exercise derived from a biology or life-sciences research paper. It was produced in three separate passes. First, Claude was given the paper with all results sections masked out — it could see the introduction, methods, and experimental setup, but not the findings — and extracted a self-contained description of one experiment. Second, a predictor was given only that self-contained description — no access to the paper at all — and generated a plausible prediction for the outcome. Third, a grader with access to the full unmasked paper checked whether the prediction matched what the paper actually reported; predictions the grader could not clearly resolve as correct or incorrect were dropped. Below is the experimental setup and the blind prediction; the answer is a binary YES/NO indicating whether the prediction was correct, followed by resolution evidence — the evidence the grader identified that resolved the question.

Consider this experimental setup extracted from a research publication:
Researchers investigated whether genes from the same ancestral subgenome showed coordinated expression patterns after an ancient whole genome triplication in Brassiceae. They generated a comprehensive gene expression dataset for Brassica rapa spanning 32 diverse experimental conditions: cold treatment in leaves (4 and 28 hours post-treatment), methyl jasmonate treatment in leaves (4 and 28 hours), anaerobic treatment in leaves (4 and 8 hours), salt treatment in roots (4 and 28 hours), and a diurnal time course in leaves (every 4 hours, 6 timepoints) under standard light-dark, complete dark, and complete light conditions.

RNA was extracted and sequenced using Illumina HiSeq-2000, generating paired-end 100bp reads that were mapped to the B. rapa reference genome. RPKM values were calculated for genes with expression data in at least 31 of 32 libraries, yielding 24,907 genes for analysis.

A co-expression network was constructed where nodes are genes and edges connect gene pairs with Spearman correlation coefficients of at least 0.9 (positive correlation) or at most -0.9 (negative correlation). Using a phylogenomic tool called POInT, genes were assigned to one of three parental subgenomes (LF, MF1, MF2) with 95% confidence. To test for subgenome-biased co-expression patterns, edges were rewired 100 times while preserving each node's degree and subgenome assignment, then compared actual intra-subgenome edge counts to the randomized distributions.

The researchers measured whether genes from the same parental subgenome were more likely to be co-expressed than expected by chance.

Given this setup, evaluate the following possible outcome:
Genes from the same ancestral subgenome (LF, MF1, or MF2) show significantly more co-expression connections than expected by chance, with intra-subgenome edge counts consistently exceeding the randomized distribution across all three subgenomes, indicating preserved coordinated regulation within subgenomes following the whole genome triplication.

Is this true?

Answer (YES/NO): NO